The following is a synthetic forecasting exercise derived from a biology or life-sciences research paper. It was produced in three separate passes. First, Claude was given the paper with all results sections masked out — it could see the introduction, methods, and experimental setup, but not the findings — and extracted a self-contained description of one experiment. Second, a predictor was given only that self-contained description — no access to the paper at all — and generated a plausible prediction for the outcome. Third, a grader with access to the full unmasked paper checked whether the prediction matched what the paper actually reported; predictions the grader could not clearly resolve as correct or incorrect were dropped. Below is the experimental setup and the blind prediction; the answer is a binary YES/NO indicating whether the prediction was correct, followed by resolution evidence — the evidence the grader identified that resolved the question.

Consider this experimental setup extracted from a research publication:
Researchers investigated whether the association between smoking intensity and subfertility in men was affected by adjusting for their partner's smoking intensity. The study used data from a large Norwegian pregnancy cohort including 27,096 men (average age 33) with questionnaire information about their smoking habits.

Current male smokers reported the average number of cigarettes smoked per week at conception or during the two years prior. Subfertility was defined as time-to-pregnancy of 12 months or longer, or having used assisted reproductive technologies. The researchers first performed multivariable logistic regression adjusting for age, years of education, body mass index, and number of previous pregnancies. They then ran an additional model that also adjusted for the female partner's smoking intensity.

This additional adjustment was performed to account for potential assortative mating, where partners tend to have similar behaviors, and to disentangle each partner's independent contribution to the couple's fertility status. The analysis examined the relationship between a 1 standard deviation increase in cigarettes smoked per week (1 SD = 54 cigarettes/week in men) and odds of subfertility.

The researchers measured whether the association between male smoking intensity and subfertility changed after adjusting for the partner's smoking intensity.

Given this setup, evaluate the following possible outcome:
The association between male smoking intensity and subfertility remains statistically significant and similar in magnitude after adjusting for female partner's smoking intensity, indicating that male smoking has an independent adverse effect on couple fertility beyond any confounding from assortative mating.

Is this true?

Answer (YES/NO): NO